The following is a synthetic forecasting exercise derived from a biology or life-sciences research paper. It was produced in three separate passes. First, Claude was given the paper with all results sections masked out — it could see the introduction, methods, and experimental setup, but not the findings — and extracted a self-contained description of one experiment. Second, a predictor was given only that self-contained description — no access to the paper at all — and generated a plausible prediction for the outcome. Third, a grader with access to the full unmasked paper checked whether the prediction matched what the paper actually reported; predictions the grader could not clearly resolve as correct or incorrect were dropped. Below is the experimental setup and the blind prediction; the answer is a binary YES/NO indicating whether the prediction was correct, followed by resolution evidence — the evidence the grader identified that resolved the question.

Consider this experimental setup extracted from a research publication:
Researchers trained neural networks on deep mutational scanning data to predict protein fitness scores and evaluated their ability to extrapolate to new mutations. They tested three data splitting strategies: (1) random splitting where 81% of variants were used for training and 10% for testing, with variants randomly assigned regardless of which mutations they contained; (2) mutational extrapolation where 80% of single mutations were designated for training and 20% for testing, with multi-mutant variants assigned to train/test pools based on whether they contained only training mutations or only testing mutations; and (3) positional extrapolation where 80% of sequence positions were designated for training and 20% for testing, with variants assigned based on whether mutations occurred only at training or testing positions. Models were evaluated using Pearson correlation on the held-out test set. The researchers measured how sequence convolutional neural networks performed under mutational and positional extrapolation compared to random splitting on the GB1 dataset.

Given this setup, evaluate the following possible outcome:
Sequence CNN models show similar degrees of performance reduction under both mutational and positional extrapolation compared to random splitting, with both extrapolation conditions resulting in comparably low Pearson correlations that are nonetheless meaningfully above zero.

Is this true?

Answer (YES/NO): NO